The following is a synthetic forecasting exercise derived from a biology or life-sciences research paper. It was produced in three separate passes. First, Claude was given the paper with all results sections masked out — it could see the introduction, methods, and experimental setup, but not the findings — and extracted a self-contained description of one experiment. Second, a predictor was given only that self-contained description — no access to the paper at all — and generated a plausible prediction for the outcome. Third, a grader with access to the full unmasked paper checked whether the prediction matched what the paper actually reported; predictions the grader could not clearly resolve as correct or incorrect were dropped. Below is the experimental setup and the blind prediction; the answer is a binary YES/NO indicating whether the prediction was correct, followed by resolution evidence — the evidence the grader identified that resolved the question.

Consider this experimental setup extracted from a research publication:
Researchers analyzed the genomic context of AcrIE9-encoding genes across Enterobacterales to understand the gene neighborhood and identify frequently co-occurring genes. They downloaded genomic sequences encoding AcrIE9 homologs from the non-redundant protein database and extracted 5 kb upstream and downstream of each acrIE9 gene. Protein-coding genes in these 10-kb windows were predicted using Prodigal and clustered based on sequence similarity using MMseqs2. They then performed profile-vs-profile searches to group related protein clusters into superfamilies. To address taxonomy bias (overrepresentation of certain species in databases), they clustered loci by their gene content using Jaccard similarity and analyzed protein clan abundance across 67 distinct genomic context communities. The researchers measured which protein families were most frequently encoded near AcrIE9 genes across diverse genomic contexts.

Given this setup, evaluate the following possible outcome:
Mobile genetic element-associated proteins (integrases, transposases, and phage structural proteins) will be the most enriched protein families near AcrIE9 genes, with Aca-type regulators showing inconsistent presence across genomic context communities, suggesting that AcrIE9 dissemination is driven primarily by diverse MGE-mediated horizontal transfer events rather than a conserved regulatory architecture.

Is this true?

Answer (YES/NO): NO